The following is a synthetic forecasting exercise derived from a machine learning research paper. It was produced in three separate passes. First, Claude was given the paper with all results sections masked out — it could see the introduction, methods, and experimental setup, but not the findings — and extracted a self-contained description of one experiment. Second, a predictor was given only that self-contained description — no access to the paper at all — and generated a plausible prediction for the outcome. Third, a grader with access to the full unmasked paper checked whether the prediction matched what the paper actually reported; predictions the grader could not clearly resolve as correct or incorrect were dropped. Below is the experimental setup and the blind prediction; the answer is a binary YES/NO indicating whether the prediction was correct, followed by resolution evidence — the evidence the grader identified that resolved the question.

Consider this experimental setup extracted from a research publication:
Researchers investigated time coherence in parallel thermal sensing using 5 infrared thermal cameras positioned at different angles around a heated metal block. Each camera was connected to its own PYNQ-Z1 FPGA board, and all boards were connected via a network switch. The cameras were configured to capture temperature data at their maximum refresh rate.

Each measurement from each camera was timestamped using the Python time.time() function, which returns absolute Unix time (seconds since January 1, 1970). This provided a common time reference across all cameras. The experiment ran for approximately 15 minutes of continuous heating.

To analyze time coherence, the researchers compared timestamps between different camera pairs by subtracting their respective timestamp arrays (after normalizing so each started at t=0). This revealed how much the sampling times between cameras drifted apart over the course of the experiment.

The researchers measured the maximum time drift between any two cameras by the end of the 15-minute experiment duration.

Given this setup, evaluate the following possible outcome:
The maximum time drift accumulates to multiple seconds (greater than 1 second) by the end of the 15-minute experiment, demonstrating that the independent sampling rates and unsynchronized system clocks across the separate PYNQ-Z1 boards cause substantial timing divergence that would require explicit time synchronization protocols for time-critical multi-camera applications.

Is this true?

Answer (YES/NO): YES